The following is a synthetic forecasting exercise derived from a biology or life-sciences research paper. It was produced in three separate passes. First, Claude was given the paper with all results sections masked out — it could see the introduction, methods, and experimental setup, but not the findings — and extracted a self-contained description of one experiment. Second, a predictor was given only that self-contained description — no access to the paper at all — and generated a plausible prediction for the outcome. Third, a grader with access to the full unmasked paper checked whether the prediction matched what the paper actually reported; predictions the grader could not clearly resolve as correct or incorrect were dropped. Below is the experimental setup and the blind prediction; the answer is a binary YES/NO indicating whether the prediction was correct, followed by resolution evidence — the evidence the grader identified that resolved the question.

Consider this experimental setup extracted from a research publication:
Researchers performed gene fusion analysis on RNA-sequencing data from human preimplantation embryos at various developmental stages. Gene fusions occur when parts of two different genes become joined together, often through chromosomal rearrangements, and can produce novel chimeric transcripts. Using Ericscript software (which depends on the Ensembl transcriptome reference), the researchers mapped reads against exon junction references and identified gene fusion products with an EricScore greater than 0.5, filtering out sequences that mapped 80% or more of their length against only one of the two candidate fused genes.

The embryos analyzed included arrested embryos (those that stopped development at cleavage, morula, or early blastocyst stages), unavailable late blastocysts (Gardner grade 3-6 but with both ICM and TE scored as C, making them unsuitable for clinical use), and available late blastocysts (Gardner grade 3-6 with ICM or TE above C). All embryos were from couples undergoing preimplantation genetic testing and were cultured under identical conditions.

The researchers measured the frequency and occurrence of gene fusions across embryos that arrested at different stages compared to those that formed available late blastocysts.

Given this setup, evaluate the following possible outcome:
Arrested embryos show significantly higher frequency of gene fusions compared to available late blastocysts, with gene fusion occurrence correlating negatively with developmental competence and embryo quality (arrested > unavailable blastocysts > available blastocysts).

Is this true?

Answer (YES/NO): NO